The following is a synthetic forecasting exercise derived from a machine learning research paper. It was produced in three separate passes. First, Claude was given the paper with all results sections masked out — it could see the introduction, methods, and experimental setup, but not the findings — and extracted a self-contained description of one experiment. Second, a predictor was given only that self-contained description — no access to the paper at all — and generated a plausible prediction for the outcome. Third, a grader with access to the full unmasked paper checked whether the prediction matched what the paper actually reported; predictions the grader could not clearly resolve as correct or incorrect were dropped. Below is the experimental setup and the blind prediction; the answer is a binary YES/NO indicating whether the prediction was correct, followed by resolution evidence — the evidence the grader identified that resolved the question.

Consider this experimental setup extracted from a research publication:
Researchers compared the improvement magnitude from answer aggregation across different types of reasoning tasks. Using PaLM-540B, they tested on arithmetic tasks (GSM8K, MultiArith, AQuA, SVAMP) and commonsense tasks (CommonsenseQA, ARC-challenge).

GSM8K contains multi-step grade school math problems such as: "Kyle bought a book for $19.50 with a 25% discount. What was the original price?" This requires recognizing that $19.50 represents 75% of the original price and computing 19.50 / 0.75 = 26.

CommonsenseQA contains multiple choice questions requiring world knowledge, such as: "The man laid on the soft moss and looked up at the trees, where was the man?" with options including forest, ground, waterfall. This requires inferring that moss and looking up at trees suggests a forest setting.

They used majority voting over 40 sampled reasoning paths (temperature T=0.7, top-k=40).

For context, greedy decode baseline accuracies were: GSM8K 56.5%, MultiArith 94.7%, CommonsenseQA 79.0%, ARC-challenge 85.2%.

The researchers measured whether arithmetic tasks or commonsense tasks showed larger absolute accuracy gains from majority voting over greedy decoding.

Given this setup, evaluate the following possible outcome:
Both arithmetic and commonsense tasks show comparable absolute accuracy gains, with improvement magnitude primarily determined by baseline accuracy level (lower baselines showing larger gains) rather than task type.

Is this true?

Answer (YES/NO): NO